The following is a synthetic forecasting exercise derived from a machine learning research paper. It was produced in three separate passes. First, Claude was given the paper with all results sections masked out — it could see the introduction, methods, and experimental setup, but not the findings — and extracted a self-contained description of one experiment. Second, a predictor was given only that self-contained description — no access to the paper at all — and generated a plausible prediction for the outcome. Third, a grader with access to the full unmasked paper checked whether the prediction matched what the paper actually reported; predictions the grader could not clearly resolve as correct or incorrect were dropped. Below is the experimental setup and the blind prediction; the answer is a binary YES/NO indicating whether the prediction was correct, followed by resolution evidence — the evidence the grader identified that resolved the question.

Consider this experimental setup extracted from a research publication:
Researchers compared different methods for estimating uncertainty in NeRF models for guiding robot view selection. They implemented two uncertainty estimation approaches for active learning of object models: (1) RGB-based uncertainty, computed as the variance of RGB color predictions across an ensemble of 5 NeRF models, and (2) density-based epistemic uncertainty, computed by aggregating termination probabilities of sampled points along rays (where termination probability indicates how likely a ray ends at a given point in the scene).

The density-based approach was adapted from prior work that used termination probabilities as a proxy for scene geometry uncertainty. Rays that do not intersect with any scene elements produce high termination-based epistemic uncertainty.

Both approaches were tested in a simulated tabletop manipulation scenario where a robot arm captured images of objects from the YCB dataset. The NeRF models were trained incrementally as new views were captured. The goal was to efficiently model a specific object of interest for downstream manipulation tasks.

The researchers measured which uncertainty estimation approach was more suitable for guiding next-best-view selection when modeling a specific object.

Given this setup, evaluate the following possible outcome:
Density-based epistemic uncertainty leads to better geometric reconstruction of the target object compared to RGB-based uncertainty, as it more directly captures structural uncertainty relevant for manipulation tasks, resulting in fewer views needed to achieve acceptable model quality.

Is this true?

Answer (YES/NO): NO